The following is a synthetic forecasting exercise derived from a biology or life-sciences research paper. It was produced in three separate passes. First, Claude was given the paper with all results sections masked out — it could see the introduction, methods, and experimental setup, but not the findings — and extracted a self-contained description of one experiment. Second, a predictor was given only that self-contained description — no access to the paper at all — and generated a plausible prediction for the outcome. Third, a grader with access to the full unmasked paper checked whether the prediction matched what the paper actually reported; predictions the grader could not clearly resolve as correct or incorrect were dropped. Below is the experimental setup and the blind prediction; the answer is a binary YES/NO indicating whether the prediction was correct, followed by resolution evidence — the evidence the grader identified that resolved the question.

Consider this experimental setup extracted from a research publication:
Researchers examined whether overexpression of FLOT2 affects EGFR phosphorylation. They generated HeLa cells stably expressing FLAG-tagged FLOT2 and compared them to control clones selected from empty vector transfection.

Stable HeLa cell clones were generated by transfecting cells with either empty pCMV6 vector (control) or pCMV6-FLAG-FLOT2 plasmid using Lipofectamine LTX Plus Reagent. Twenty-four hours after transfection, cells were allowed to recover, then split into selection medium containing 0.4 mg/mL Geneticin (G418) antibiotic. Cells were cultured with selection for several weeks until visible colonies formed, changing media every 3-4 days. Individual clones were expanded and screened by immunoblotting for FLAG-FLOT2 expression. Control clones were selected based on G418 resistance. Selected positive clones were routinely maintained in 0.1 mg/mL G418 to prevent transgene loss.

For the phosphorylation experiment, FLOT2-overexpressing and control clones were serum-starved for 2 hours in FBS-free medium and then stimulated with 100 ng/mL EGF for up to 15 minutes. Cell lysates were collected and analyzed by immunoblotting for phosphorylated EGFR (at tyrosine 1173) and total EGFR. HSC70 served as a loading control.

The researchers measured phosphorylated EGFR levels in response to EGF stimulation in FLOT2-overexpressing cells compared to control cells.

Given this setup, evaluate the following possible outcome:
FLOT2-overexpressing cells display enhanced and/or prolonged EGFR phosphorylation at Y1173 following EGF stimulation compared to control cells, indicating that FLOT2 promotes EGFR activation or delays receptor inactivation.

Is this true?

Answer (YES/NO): NO